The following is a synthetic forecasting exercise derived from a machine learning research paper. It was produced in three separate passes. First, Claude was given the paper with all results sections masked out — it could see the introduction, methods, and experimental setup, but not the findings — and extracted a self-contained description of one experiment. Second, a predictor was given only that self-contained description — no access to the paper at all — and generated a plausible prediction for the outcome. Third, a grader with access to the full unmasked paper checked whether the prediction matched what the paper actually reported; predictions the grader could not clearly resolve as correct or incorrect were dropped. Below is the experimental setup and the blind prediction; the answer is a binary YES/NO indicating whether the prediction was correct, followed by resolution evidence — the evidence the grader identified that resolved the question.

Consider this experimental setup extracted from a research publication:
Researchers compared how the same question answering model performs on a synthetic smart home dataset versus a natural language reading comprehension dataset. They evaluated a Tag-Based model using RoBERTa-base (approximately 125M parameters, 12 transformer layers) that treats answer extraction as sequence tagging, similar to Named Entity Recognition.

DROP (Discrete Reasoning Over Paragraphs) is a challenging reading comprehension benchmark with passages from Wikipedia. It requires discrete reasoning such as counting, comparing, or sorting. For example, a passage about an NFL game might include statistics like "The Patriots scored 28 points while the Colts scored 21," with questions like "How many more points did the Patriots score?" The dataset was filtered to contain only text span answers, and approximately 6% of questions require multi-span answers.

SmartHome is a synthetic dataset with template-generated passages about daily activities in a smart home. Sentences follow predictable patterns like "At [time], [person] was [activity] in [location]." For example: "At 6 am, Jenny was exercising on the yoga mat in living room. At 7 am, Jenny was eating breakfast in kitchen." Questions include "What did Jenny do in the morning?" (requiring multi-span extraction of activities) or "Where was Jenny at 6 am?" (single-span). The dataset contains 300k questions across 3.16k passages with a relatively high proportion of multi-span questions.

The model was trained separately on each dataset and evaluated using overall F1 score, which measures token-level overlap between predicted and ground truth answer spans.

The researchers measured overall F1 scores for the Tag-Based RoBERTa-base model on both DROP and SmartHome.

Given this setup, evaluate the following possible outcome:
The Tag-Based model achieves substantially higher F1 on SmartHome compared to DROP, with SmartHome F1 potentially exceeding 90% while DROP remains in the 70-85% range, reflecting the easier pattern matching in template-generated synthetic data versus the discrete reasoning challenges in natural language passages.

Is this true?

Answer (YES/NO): NO